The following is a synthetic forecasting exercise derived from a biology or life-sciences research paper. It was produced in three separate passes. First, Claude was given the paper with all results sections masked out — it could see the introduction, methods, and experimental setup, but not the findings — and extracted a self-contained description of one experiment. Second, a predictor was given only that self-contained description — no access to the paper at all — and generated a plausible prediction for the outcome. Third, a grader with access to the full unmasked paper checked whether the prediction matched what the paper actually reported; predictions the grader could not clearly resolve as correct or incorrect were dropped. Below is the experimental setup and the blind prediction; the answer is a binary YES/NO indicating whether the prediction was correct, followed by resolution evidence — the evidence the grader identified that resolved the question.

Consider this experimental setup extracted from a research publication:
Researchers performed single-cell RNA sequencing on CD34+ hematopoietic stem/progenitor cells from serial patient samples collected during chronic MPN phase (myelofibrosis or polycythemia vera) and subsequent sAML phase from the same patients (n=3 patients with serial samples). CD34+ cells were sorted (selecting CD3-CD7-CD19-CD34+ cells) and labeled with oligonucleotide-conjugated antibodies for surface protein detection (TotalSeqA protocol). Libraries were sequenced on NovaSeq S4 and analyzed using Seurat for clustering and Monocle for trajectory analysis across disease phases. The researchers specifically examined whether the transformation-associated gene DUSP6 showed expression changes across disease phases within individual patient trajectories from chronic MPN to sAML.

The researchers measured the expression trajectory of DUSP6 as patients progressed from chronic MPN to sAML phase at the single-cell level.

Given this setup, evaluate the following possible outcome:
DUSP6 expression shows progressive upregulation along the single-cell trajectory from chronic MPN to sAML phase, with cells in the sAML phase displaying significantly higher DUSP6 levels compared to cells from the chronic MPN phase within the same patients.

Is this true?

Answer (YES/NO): YES